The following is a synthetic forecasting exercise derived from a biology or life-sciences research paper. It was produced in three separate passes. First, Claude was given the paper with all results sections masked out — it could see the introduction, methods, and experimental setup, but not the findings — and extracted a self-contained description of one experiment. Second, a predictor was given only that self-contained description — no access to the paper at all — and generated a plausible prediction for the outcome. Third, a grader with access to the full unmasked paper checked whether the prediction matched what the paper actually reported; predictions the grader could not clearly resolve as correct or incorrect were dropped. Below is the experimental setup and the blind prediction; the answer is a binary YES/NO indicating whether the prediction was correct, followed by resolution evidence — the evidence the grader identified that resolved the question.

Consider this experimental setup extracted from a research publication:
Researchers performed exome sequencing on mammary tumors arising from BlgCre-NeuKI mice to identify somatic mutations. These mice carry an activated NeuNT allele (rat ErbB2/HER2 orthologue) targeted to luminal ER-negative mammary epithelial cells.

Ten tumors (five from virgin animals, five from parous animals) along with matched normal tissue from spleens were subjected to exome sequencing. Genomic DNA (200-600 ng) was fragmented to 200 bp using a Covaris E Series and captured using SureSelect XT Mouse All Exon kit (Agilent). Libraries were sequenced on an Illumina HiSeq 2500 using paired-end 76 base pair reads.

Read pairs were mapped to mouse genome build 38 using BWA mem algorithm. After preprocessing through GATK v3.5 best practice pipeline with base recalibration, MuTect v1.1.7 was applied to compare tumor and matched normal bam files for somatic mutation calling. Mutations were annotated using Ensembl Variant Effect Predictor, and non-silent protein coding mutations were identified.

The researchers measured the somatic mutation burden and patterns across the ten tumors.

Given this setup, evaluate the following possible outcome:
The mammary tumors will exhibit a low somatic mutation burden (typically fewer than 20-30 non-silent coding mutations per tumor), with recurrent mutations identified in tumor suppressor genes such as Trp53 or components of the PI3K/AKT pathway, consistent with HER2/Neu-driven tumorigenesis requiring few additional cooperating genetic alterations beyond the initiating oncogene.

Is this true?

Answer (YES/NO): NO